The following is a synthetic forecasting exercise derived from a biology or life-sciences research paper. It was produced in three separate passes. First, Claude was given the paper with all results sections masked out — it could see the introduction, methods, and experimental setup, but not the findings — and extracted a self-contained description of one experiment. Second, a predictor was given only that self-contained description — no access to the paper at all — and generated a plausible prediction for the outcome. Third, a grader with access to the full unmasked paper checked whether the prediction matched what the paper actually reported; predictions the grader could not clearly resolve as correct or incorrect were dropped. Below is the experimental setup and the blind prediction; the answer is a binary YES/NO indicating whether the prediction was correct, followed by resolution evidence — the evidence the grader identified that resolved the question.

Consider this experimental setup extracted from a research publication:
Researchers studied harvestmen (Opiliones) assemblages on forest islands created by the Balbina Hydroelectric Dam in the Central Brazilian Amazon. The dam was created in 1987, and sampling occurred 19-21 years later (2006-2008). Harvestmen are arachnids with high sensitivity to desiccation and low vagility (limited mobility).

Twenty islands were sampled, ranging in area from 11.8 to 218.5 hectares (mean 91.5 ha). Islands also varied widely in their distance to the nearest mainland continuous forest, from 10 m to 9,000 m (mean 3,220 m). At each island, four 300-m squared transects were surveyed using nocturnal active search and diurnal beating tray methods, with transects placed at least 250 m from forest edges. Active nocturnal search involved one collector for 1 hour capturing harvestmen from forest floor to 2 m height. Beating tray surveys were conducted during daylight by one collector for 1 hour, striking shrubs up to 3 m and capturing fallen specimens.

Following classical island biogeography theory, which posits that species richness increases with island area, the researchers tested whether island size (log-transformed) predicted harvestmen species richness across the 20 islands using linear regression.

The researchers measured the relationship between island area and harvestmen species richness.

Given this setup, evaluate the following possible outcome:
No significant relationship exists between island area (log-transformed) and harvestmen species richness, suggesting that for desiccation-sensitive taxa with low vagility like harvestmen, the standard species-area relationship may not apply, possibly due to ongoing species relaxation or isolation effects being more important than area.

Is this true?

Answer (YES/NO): YES